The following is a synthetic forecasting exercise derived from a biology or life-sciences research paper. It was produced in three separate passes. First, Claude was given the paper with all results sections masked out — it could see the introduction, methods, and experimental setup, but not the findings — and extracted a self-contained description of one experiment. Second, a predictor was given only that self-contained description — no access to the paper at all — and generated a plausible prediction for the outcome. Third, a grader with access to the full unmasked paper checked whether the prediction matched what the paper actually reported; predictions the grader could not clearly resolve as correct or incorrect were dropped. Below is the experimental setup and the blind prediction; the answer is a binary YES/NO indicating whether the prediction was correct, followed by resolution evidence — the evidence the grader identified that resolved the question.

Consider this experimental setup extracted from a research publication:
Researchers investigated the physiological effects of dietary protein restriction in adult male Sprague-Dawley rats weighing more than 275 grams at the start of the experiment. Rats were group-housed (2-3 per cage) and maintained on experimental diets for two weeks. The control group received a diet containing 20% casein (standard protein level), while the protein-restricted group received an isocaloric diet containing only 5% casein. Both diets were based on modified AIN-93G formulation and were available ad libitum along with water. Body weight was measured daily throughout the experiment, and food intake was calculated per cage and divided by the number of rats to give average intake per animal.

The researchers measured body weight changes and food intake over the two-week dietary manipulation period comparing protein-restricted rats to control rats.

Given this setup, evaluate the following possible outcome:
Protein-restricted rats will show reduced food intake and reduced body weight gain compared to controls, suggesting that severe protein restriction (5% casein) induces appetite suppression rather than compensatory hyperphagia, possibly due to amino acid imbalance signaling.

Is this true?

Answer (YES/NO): NO